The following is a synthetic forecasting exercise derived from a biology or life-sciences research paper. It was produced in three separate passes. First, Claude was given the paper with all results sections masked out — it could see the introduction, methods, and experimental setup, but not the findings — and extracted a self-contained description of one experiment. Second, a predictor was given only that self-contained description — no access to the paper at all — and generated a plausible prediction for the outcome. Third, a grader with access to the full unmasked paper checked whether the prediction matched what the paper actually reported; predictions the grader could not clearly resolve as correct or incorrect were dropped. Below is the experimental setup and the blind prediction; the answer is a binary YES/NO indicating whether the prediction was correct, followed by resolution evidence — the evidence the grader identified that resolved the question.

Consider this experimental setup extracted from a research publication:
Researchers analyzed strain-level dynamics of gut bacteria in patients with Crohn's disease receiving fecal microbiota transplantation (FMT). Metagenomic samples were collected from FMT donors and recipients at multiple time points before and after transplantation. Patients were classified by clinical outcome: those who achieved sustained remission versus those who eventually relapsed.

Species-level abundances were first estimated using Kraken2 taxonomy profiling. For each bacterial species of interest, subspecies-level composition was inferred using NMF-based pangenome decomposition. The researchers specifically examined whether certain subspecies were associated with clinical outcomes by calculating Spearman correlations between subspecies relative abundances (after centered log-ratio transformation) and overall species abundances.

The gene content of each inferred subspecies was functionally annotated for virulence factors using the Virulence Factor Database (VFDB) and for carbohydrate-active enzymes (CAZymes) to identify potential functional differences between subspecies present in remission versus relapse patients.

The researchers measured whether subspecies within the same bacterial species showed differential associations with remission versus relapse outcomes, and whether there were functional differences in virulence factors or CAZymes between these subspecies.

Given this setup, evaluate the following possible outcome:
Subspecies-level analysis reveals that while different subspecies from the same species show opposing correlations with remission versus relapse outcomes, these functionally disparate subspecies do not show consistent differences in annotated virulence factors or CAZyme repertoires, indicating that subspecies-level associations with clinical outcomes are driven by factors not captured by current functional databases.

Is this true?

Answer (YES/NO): NO